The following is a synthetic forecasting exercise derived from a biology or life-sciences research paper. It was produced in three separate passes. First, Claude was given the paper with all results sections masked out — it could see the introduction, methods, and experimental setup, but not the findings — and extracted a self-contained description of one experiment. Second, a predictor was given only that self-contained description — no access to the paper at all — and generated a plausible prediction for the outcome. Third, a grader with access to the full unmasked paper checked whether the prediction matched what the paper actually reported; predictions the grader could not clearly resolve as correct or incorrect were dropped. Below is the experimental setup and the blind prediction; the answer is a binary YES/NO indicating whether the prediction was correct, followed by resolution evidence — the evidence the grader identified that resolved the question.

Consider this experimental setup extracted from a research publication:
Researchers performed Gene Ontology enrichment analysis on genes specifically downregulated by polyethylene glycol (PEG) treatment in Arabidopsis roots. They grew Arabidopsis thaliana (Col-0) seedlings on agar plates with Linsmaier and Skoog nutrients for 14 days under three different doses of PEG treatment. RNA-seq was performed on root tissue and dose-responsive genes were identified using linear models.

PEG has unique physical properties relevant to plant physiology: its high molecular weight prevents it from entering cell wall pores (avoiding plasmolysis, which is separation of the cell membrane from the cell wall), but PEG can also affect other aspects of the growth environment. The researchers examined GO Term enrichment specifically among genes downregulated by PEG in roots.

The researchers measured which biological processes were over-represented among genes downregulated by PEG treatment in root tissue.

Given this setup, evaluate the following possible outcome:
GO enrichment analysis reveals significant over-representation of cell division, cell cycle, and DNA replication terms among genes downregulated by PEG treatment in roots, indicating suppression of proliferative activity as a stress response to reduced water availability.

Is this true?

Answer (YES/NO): NO